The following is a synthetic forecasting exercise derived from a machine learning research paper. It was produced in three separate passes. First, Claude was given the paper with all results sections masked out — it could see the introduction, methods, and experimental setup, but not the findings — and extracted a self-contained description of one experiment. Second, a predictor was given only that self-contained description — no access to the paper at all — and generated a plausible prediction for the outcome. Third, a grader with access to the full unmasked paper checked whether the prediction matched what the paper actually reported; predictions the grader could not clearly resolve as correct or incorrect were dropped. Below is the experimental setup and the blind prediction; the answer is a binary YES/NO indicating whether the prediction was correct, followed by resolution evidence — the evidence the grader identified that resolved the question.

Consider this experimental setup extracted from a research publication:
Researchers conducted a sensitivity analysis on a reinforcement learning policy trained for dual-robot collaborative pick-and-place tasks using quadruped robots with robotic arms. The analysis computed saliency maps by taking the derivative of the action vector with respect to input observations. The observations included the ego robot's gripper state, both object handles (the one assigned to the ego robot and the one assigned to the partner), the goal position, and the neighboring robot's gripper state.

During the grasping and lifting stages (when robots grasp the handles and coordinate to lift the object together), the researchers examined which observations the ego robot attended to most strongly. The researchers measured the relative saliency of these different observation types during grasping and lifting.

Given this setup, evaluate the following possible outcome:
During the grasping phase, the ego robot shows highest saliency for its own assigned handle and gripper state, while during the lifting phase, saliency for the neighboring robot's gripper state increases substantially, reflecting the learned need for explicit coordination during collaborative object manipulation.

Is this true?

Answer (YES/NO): NO